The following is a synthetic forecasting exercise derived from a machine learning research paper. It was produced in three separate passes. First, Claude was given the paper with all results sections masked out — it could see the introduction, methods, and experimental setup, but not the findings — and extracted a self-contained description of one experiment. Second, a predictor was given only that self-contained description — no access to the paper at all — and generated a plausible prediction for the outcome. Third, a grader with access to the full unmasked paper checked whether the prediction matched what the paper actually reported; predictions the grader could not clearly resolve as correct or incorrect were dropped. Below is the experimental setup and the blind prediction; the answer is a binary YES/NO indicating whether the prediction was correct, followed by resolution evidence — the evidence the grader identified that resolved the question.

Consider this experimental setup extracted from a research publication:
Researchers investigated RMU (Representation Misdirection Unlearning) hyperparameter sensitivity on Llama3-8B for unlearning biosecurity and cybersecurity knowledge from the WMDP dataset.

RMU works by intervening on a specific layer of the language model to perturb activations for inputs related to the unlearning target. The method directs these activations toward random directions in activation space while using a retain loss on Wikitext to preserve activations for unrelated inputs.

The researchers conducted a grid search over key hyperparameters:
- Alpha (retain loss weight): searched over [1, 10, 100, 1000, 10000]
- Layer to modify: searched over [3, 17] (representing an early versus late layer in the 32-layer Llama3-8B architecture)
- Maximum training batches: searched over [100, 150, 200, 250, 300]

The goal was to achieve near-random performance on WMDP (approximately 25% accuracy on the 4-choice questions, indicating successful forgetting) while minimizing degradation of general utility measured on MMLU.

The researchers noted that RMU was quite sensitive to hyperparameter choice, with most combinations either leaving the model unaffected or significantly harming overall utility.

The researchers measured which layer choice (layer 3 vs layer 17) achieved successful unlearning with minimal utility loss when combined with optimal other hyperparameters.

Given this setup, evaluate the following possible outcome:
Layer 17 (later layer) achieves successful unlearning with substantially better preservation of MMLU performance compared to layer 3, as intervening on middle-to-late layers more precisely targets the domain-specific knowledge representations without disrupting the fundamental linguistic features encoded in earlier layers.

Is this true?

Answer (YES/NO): NO